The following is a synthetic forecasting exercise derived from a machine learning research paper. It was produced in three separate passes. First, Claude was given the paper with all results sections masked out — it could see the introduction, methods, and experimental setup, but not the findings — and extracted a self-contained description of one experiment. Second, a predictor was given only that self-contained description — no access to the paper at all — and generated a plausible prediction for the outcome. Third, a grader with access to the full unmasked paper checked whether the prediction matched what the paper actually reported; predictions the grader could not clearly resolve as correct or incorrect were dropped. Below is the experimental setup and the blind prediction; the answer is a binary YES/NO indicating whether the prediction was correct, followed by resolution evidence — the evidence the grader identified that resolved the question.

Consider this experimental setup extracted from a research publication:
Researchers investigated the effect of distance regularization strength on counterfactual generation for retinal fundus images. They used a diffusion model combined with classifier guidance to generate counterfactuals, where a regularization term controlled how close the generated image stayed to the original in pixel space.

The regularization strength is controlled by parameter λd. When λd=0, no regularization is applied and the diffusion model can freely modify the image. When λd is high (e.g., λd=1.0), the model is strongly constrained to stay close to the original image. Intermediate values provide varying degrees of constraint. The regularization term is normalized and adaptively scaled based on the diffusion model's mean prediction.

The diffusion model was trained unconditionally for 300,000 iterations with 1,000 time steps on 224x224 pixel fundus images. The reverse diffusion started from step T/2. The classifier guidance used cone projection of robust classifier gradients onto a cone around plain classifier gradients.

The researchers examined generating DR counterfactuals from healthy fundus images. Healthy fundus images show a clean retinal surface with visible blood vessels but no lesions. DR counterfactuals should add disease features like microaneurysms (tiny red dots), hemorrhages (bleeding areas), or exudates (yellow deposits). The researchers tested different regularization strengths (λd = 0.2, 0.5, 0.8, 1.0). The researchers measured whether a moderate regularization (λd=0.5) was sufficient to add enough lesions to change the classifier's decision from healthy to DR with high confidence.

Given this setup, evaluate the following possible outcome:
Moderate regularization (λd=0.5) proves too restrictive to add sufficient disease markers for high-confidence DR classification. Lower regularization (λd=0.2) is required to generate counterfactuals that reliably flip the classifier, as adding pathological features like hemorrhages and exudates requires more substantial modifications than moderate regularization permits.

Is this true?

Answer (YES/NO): NO